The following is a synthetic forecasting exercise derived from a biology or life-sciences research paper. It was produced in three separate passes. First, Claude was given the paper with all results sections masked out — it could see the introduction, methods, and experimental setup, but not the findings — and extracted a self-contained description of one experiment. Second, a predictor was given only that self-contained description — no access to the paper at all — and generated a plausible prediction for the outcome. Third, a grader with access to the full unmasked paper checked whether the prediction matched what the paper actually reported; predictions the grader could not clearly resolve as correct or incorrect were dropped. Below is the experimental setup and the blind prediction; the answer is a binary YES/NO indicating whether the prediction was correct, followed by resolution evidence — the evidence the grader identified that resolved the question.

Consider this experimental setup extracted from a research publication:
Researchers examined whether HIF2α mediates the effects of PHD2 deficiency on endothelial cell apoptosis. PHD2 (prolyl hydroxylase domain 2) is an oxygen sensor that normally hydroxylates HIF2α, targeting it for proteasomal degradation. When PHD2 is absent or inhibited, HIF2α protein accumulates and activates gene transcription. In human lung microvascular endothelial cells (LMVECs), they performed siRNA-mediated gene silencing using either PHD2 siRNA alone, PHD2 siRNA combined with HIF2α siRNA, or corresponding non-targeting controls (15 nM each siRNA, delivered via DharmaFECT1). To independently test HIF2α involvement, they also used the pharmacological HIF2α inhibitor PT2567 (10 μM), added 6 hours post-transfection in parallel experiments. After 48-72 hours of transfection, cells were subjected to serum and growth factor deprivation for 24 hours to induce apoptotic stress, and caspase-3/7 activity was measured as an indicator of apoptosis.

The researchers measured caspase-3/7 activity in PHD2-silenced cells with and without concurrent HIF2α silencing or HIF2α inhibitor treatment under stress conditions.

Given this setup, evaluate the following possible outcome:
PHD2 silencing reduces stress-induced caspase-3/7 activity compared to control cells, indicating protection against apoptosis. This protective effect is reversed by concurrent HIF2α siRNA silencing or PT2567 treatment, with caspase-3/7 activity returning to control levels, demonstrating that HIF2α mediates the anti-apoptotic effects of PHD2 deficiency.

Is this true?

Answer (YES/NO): NO